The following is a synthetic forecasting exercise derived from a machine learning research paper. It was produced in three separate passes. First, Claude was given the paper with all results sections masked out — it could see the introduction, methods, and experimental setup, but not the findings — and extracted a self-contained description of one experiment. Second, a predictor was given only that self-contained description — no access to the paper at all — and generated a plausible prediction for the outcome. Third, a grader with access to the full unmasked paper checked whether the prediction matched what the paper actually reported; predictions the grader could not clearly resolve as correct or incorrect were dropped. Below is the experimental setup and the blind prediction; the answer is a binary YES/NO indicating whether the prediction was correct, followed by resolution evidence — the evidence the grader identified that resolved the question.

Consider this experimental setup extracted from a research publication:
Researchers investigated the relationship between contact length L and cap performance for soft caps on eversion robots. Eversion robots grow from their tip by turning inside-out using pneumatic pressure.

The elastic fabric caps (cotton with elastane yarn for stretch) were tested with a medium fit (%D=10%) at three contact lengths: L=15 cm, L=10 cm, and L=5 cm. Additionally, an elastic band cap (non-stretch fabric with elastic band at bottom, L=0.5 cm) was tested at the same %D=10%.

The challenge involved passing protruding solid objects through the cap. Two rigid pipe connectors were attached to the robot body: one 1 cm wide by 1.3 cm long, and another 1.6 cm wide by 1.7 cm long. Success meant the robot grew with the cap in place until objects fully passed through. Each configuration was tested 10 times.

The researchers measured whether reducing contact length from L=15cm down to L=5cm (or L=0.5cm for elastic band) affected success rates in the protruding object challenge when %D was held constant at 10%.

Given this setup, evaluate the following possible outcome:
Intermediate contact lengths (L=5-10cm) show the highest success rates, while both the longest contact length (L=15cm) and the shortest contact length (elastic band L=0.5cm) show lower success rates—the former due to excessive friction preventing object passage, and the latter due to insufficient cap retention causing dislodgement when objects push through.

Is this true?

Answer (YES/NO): NO